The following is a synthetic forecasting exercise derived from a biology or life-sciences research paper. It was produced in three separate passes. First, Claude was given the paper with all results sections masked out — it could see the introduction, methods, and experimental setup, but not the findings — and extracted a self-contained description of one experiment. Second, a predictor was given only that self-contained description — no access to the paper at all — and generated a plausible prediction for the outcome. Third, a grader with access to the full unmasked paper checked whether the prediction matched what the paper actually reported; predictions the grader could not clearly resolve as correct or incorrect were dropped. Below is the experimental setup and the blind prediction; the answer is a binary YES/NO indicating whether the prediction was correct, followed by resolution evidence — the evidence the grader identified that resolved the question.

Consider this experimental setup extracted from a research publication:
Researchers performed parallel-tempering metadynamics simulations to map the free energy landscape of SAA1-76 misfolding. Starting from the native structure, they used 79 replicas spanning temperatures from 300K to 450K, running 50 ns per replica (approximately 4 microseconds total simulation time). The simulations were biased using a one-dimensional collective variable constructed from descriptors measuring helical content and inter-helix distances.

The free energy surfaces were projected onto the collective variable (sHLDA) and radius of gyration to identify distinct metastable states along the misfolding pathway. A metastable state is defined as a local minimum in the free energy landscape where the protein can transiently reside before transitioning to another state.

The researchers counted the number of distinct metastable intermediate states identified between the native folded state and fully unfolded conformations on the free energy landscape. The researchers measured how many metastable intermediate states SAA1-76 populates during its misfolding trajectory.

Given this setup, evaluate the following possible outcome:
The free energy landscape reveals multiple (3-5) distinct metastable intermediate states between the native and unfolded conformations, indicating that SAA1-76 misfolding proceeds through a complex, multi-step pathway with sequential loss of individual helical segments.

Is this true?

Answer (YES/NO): NO